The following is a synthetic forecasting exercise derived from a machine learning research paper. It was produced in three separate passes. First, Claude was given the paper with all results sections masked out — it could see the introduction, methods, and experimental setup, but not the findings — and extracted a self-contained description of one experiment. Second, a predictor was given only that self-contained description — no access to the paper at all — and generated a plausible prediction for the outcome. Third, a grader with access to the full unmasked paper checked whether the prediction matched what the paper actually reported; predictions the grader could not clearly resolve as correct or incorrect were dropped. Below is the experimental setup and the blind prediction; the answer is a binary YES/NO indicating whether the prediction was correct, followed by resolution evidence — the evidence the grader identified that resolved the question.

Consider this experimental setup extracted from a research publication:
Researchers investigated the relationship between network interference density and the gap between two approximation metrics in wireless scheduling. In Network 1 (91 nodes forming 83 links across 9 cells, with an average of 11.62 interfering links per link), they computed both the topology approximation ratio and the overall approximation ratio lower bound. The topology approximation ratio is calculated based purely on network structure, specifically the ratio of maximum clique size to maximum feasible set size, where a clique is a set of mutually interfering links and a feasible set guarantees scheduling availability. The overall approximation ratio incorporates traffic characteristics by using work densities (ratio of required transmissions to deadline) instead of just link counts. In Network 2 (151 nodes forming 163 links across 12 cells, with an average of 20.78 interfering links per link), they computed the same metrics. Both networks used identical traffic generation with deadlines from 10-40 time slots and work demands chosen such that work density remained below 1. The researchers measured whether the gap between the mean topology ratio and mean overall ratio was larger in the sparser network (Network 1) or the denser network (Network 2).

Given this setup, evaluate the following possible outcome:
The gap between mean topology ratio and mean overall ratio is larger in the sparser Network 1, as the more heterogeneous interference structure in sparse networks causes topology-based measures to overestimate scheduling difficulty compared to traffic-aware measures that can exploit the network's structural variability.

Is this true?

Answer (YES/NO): NO